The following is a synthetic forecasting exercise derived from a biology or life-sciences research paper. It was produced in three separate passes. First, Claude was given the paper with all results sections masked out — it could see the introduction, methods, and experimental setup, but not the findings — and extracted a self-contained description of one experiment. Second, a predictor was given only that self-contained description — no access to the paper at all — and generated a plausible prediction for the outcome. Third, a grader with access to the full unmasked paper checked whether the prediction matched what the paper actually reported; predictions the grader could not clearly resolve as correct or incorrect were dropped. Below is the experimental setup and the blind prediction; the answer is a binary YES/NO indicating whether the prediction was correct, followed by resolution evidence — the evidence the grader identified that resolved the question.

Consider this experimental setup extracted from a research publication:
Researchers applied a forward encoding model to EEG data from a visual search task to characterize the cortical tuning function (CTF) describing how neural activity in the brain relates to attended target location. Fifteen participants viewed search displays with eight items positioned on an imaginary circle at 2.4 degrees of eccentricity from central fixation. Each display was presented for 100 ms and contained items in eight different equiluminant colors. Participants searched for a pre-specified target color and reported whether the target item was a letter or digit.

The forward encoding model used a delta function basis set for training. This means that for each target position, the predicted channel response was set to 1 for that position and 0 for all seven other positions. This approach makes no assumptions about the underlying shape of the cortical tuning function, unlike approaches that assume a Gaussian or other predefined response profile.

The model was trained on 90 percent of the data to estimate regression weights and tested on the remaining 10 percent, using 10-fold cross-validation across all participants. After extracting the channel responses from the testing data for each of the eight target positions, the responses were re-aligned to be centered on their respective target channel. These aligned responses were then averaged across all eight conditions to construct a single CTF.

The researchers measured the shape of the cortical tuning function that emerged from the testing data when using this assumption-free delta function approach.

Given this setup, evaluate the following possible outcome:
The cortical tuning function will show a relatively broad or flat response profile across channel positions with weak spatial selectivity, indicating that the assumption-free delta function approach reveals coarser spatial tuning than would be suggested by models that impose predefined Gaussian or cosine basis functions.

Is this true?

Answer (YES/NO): NO